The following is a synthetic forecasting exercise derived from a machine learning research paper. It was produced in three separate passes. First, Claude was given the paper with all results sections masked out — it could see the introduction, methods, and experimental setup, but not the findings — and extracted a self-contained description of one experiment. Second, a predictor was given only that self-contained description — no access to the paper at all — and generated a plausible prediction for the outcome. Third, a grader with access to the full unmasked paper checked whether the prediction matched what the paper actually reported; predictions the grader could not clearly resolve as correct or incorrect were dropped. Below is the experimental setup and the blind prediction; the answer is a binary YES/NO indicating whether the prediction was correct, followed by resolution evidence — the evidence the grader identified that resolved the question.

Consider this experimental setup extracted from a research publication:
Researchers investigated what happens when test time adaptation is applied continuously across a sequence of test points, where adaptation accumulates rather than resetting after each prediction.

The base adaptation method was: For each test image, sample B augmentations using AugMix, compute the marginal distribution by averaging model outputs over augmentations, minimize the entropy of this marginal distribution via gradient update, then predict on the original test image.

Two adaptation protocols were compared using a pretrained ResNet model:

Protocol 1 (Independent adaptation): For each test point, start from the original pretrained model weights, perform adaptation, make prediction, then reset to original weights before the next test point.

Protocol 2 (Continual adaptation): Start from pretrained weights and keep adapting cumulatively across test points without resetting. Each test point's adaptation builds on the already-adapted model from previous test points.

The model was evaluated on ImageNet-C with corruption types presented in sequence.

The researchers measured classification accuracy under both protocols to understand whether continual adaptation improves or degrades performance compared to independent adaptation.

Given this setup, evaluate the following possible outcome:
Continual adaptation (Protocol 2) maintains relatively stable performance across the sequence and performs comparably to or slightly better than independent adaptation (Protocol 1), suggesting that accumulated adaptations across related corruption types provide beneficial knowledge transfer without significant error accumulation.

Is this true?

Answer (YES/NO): NO